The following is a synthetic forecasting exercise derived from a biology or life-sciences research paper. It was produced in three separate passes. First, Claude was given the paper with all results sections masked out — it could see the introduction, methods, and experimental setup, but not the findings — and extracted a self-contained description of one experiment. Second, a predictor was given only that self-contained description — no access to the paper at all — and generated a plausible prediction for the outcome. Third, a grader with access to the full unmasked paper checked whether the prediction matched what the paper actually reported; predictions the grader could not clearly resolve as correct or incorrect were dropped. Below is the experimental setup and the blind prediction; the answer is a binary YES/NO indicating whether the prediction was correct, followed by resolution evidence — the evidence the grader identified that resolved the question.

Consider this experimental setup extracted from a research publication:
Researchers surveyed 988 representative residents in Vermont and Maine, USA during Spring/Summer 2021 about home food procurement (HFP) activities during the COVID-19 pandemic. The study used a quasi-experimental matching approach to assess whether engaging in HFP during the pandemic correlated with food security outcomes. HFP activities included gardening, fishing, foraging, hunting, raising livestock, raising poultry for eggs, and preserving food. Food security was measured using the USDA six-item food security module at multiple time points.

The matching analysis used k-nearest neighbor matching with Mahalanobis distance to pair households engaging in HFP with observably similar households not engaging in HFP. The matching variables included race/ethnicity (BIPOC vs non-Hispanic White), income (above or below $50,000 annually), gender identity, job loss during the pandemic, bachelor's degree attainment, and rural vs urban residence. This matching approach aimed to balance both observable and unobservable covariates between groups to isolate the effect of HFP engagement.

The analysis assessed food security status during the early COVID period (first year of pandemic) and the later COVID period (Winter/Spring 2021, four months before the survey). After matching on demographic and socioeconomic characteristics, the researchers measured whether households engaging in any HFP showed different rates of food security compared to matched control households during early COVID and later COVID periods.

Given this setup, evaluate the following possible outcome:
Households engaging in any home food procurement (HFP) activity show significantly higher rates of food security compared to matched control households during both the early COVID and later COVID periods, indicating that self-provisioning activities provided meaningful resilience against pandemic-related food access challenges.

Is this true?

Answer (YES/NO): NO